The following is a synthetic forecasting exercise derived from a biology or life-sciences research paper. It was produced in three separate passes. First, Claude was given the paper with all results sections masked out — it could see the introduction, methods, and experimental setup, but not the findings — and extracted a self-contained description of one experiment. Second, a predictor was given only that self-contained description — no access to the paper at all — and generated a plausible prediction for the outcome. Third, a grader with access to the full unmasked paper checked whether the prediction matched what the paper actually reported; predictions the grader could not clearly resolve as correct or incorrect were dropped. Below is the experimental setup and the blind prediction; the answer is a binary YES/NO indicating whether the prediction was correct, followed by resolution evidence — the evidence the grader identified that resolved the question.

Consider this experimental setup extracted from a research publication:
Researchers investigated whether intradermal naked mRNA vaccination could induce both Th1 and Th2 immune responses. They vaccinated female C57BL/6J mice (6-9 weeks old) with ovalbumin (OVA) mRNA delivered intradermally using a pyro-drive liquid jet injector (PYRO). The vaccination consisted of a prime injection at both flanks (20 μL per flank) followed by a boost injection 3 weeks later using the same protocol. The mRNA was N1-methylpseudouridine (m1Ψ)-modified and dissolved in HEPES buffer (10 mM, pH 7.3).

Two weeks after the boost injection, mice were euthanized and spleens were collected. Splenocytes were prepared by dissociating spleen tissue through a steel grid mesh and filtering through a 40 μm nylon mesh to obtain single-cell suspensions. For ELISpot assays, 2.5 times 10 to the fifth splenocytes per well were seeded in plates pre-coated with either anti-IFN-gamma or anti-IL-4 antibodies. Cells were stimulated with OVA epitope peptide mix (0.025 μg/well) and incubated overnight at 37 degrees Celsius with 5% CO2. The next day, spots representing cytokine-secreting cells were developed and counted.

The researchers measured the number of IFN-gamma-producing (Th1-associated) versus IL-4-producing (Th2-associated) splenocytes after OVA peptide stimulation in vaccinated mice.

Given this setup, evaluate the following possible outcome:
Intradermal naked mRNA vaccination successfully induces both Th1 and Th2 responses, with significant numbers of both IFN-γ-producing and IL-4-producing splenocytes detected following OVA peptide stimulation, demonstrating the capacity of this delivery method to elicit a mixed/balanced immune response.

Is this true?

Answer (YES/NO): NO